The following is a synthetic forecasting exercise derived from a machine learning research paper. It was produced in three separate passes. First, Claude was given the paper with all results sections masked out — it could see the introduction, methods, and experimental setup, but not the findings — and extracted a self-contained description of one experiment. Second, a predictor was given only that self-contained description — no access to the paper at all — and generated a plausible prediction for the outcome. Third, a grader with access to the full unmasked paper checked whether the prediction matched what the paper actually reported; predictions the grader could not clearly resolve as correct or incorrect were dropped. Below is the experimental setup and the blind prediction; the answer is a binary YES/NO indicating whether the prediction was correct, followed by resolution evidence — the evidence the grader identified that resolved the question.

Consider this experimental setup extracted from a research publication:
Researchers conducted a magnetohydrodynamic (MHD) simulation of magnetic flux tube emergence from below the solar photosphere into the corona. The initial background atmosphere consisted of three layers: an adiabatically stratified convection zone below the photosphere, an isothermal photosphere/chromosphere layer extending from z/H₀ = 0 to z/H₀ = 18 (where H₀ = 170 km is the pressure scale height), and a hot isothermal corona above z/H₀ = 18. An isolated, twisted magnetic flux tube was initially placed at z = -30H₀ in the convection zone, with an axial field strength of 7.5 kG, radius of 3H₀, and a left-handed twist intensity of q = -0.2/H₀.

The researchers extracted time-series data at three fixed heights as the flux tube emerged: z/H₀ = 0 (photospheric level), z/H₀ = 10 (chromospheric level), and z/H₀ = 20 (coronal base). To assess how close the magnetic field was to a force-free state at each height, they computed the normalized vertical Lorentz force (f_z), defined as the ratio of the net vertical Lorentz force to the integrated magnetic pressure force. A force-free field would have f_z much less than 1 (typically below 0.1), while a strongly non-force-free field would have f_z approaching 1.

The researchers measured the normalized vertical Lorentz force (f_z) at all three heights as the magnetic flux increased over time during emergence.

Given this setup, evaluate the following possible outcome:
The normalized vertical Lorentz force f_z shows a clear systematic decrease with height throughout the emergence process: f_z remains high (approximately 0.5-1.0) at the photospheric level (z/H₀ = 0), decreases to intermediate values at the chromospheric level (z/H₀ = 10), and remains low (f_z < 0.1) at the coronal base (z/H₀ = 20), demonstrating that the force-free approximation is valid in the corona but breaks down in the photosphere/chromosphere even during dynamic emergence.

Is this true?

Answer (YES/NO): NO